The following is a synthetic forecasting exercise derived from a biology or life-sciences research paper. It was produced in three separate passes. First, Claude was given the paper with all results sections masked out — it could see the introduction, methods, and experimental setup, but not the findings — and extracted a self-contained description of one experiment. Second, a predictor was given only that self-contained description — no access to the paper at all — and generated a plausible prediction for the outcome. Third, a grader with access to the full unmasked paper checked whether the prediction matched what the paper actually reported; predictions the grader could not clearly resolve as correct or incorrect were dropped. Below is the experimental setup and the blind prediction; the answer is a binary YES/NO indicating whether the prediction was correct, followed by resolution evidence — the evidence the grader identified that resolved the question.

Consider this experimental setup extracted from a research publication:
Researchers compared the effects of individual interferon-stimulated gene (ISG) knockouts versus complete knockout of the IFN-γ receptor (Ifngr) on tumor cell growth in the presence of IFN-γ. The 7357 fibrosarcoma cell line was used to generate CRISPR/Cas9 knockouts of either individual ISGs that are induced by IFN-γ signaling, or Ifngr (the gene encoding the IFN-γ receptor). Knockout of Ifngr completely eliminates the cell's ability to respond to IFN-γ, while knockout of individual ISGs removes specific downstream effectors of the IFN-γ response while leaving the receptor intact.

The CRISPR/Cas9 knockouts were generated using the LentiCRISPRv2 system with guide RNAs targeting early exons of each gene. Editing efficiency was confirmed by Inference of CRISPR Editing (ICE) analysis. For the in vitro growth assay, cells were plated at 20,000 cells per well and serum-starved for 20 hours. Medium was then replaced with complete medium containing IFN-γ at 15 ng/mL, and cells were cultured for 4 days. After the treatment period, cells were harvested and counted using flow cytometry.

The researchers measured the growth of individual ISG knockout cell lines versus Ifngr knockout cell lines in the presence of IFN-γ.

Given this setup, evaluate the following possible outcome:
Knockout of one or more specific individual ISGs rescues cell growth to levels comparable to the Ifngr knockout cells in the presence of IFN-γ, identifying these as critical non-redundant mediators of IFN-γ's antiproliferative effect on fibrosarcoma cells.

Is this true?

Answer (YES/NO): NO